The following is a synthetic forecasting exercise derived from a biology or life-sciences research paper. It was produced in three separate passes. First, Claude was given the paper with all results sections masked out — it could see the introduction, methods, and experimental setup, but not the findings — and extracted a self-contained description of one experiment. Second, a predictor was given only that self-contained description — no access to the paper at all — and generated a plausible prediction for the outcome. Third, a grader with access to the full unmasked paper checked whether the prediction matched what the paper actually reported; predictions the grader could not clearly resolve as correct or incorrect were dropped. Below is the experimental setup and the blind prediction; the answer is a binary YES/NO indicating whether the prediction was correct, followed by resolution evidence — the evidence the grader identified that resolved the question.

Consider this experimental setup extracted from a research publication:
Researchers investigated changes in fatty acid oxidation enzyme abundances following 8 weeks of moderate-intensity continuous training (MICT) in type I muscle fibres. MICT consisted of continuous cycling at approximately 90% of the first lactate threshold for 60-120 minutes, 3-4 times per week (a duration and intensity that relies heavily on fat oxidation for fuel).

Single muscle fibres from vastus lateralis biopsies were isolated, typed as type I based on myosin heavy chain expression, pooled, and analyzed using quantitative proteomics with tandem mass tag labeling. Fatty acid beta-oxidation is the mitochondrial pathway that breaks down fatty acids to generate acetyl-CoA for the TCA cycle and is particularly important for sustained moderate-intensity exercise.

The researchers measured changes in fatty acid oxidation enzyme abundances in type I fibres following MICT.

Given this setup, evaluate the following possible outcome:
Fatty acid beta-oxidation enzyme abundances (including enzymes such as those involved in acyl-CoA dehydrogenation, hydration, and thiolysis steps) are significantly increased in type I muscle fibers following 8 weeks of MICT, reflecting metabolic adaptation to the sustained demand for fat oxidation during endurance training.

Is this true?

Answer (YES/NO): YES